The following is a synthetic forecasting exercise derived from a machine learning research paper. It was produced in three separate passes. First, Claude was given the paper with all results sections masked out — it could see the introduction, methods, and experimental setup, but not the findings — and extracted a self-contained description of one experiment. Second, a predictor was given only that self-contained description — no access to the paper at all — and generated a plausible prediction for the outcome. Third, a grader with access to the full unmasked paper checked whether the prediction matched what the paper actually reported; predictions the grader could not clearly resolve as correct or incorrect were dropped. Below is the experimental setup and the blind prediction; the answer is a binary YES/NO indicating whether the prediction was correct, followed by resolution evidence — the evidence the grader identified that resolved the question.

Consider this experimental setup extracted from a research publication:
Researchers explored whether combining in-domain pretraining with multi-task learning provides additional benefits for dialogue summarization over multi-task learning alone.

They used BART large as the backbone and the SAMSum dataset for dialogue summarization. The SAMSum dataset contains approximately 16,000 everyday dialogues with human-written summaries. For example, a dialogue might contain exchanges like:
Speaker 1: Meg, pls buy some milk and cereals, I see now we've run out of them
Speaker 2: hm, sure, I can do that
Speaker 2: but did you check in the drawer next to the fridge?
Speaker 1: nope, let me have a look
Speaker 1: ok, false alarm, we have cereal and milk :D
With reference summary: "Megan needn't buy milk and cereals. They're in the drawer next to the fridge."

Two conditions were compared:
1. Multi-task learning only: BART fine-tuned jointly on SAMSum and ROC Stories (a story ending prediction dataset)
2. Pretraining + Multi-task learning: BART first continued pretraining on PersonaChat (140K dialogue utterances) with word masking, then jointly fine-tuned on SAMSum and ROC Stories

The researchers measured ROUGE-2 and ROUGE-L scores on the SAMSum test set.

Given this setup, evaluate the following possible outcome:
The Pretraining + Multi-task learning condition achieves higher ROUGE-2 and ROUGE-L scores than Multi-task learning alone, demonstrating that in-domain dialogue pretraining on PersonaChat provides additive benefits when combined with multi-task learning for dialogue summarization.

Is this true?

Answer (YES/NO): NO